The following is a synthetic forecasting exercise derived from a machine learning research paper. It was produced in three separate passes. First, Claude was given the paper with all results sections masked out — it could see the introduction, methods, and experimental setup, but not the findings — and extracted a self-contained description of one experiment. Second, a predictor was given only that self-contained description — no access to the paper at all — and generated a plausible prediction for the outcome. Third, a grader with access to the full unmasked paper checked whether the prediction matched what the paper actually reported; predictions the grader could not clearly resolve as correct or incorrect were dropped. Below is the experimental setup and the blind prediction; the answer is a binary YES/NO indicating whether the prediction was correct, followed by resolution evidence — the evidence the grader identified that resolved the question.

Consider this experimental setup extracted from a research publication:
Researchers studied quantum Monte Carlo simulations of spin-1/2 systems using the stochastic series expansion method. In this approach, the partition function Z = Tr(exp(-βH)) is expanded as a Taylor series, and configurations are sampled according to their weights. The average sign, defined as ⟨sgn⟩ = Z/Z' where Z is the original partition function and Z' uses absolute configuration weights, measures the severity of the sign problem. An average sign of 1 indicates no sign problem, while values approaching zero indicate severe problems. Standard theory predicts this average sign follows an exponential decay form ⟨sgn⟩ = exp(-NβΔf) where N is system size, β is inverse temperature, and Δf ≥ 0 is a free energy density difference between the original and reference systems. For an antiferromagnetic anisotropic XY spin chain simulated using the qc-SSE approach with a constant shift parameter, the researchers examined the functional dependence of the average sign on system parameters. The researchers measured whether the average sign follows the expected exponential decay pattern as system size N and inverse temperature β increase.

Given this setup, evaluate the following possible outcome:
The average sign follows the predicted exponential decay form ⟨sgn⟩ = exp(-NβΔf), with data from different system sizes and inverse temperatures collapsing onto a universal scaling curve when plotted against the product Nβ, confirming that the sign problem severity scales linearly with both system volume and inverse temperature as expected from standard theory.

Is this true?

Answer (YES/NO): NO